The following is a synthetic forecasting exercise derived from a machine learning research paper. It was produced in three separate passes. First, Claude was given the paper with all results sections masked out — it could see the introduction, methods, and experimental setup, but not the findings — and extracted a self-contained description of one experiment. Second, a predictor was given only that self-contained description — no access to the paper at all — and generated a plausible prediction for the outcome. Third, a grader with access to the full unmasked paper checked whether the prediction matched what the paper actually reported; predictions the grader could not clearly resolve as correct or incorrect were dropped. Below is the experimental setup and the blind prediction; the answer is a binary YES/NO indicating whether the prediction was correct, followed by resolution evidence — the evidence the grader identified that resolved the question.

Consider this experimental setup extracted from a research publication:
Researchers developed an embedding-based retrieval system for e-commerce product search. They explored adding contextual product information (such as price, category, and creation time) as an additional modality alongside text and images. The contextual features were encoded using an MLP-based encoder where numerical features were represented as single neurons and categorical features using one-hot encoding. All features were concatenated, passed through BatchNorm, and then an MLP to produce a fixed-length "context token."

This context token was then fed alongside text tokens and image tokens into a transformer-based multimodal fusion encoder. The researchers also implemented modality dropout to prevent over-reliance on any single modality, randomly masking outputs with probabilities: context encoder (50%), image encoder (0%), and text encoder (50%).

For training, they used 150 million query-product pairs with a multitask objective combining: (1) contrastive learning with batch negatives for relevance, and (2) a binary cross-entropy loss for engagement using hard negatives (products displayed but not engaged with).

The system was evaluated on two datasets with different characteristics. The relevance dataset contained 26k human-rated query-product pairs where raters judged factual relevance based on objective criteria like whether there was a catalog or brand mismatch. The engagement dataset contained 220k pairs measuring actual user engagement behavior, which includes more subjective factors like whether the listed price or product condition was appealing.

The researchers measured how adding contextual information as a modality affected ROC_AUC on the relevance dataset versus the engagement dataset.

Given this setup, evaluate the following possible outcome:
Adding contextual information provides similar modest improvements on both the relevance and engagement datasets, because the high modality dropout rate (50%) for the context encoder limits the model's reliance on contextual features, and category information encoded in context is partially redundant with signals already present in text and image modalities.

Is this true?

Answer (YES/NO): NO